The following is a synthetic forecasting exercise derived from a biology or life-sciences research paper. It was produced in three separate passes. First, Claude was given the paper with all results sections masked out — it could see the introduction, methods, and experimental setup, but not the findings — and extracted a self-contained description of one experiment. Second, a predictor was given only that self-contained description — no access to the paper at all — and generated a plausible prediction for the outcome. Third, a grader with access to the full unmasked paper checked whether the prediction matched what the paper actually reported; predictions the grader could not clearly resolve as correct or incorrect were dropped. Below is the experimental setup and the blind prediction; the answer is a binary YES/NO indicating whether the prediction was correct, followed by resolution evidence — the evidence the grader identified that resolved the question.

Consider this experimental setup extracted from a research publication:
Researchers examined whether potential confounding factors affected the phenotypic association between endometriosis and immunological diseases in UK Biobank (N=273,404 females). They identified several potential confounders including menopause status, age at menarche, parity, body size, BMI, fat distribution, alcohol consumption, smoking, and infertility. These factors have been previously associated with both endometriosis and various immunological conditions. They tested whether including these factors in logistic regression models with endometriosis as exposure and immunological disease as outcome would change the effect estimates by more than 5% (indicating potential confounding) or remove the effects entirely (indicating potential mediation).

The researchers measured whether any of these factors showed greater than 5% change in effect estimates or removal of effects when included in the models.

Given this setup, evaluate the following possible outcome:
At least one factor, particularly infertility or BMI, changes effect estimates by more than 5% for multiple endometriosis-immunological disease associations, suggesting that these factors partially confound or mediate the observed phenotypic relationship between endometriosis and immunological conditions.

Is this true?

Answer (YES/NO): NO